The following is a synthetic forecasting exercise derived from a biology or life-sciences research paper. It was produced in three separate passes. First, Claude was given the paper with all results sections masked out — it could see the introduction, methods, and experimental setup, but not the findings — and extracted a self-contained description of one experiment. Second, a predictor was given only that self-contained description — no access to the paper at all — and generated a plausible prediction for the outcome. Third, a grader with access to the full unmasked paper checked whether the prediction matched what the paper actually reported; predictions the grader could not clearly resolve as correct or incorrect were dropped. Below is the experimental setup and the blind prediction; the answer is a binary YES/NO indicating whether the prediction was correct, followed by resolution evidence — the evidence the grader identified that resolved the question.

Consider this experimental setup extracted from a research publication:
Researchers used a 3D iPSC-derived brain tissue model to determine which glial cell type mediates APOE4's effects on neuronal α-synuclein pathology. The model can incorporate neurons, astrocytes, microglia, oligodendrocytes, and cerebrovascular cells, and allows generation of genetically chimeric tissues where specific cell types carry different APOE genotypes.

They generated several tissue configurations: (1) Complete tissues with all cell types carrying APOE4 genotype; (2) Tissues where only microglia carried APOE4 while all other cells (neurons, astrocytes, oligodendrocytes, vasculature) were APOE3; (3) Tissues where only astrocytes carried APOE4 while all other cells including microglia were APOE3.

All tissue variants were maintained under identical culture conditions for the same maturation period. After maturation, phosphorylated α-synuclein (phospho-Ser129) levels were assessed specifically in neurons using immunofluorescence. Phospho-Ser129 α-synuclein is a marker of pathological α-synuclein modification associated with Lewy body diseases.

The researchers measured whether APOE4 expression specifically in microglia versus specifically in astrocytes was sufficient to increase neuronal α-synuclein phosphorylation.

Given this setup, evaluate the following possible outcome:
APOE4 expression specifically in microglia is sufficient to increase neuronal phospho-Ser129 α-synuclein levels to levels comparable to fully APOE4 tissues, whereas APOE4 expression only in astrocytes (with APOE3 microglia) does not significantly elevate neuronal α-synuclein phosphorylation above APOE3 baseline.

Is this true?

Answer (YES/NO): NO